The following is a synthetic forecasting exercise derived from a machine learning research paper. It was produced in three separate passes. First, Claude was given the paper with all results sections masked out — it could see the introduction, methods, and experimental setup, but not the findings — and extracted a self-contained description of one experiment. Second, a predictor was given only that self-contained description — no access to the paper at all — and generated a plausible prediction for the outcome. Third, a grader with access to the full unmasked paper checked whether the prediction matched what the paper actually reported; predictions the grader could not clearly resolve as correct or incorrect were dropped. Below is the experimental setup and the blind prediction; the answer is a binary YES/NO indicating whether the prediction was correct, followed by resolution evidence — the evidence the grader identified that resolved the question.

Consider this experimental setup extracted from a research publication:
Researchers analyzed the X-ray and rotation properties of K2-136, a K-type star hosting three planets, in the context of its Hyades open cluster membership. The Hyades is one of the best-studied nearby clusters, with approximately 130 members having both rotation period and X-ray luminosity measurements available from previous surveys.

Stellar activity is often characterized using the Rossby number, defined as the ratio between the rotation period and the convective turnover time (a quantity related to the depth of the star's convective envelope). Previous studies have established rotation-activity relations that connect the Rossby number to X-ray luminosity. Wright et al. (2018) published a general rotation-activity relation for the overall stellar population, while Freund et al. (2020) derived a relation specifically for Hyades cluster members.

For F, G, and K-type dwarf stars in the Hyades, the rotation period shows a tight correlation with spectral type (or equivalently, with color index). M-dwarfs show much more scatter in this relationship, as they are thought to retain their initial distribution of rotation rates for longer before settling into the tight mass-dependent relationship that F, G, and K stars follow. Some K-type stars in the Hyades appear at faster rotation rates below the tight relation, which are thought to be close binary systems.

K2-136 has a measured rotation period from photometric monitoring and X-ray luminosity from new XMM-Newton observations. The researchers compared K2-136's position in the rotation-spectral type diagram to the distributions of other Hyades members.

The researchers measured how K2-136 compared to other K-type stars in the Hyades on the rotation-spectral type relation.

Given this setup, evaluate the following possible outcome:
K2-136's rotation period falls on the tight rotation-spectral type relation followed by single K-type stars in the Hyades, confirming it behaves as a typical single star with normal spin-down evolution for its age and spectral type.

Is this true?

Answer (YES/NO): YES